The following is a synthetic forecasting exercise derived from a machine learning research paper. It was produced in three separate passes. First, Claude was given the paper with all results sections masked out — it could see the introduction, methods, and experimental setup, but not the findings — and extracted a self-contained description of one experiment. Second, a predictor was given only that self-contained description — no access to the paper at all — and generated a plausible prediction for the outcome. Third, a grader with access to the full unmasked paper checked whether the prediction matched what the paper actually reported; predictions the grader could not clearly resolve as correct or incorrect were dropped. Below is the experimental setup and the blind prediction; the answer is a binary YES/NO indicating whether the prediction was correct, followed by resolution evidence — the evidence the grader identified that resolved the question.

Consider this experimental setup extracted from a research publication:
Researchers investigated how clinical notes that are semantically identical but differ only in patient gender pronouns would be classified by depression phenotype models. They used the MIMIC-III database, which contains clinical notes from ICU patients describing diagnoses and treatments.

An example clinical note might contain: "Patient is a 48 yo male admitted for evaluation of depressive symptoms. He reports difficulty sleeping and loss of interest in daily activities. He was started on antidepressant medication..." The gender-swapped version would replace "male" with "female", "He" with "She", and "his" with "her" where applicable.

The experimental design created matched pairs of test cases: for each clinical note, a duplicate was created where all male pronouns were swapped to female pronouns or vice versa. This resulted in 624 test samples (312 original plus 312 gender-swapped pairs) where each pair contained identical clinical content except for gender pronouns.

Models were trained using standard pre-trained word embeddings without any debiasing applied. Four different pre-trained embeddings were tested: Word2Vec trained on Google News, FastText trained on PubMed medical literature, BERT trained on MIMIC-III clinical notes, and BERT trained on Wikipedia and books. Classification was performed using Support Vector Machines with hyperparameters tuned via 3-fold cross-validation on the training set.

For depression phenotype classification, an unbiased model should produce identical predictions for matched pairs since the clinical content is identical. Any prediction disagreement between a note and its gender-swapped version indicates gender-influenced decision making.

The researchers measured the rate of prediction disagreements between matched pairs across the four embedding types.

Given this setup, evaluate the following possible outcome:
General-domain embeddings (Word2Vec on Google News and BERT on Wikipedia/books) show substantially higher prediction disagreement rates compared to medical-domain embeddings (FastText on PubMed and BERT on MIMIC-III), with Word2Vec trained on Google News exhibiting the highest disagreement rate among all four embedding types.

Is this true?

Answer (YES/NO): NO